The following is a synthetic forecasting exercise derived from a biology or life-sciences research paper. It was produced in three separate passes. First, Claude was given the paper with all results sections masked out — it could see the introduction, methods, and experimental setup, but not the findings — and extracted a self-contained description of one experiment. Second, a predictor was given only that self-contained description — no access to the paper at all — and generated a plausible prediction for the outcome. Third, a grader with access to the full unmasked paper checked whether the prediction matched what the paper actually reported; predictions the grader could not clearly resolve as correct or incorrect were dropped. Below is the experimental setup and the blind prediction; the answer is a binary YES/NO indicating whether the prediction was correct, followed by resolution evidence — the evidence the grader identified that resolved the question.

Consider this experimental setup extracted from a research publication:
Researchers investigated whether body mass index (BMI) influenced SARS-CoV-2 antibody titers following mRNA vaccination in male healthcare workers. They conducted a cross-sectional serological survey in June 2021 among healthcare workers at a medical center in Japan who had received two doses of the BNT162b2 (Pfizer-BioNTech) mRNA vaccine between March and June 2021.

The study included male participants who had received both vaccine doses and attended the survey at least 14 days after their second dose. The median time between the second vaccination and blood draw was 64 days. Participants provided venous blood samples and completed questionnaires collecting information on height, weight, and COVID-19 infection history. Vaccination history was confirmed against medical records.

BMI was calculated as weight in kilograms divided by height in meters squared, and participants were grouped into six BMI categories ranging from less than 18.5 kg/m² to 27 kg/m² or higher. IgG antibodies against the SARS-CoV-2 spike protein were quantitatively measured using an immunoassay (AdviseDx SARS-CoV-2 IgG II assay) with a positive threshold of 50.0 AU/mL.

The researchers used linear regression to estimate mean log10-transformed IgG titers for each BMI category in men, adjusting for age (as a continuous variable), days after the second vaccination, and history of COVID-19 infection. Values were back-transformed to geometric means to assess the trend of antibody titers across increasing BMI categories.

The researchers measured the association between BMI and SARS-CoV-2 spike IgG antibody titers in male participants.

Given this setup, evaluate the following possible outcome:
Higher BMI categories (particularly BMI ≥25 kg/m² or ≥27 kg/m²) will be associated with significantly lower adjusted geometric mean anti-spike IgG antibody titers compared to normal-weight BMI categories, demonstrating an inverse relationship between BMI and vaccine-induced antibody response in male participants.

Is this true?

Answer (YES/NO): YES